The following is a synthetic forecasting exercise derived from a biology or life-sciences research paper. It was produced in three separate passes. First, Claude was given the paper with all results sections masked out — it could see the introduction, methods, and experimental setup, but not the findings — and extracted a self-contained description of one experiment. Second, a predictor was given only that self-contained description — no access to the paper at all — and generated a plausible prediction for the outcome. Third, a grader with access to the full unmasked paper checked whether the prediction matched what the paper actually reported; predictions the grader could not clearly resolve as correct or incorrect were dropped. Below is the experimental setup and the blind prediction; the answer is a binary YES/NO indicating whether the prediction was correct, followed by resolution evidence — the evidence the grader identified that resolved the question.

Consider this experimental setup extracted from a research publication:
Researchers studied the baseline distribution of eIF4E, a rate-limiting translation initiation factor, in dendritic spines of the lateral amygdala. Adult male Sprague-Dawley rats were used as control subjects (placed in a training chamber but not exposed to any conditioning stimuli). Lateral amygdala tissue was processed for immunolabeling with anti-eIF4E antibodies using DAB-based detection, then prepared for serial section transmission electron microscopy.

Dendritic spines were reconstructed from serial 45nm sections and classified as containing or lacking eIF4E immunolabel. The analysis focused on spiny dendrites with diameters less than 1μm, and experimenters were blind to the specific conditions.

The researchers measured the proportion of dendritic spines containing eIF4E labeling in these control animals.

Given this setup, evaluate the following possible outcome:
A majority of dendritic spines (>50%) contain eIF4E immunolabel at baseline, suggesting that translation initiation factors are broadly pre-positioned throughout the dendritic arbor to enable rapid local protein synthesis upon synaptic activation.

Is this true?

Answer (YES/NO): NO